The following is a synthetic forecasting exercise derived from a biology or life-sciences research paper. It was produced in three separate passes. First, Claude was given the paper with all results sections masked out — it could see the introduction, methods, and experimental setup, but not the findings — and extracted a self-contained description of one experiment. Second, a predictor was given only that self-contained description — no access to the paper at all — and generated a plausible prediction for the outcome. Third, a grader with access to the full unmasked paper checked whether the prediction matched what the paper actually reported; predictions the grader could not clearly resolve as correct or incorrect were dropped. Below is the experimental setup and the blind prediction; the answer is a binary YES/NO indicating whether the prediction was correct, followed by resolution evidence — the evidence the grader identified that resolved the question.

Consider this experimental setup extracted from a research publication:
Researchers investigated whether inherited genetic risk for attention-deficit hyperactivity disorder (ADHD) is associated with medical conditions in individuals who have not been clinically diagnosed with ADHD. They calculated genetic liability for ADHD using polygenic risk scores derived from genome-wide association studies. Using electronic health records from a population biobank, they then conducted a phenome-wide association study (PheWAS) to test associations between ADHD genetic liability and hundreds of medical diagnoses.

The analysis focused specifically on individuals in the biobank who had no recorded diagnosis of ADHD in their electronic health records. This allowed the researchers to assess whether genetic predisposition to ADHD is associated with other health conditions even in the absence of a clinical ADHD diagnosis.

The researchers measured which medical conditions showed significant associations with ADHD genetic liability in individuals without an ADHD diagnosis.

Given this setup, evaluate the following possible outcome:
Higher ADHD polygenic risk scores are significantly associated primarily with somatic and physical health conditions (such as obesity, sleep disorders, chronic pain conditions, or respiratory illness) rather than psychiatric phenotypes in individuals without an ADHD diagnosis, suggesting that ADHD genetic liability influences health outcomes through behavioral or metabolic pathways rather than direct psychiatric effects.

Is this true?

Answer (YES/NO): YES